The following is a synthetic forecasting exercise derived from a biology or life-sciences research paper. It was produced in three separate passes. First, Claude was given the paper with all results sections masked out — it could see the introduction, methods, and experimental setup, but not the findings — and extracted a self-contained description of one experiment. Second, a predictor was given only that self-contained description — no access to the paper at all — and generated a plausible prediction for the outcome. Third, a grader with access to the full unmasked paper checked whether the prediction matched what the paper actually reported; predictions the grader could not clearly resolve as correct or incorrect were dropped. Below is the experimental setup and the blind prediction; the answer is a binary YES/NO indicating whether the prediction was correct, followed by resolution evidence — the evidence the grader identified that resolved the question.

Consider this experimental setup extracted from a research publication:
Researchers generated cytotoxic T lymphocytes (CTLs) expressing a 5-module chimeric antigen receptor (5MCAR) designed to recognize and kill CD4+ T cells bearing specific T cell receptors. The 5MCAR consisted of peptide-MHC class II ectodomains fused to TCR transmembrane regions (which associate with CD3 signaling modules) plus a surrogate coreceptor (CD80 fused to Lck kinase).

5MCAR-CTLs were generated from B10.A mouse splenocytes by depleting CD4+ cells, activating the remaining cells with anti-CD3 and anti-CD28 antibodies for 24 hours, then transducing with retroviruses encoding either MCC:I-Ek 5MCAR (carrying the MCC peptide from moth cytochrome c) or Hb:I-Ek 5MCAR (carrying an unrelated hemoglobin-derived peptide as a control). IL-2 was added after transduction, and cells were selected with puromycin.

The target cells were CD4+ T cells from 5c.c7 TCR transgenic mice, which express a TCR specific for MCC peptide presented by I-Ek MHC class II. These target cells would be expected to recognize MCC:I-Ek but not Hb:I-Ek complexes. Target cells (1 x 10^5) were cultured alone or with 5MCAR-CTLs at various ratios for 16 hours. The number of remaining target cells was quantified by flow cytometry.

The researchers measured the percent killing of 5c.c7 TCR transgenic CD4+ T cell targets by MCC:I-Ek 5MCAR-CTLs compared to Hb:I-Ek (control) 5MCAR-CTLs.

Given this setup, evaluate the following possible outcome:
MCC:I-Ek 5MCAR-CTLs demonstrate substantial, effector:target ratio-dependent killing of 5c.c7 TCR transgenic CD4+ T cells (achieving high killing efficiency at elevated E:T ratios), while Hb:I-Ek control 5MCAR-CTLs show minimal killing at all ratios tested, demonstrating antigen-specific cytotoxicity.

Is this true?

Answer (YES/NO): YES